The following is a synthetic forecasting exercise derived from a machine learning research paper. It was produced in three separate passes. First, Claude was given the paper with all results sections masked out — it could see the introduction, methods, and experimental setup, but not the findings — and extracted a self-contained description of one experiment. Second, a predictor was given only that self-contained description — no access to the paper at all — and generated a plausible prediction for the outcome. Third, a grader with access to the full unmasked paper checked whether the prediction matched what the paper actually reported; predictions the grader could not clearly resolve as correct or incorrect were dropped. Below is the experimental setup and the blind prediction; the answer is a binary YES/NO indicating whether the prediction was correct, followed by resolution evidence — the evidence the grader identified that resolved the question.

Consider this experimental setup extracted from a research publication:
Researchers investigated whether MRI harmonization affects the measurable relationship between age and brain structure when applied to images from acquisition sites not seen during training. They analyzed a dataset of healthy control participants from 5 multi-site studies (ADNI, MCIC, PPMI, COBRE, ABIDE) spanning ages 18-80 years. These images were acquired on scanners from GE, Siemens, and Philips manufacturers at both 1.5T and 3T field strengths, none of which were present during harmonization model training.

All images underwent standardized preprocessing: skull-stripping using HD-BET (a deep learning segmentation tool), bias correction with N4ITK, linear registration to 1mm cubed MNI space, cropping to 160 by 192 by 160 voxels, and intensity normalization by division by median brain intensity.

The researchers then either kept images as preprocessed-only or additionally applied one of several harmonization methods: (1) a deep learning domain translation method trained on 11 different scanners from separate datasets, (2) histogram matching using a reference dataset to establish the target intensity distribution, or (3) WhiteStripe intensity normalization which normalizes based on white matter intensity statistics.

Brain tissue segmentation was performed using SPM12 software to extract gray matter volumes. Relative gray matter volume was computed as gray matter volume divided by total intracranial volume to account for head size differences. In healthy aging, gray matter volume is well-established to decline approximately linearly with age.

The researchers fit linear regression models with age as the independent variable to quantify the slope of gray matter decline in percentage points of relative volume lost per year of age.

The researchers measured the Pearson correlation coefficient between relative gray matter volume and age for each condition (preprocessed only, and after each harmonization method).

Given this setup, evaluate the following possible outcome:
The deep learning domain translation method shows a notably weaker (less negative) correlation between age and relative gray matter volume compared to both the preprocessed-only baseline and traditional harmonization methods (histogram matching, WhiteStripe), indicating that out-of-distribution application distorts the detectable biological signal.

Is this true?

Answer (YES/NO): NO